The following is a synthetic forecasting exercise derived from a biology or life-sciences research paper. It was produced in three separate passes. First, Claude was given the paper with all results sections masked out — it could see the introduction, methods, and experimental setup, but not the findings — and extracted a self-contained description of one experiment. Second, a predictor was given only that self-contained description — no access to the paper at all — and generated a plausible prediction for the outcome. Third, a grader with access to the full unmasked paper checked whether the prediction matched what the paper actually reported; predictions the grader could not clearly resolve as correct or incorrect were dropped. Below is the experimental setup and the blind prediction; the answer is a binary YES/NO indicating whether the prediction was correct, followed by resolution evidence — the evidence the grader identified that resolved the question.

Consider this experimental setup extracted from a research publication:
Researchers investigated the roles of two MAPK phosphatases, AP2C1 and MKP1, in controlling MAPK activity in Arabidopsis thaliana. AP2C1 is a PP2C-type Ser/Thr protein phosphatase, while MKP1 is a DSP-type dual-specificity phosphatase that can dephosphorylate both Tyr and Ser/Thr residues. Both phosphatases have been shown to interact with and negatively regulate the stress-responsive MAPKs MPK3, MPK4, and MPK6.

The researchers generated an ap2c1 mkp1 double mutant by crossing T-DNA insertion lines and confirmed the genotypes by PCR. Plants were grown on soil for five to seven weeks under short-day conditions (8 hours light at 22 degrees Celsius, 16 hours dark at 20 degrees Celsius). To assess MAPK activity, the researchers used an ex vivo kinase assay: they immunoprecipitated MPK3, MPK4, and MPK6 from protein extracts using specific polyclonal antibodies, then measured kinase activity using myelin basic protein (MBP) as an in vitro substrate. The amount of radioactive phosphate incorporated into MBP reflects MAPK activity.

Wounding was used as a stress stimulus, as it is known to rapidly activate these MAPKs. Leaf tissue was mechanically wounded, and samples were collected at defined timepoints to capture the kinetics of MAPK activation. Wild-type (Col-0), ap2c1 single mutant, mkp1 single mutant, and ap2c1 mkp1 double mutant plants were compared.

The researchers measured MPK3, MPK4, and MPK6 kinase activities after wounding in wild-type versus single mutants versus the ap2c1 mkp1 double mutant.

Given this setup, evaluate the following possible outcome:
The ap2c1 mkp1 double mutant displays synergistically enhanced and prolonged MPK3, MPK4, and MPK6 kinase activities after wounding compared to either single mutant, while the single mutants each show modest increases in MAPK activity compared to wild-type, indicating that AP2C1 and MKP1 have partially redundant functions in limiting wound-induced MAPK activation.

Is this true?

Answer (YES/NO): NO